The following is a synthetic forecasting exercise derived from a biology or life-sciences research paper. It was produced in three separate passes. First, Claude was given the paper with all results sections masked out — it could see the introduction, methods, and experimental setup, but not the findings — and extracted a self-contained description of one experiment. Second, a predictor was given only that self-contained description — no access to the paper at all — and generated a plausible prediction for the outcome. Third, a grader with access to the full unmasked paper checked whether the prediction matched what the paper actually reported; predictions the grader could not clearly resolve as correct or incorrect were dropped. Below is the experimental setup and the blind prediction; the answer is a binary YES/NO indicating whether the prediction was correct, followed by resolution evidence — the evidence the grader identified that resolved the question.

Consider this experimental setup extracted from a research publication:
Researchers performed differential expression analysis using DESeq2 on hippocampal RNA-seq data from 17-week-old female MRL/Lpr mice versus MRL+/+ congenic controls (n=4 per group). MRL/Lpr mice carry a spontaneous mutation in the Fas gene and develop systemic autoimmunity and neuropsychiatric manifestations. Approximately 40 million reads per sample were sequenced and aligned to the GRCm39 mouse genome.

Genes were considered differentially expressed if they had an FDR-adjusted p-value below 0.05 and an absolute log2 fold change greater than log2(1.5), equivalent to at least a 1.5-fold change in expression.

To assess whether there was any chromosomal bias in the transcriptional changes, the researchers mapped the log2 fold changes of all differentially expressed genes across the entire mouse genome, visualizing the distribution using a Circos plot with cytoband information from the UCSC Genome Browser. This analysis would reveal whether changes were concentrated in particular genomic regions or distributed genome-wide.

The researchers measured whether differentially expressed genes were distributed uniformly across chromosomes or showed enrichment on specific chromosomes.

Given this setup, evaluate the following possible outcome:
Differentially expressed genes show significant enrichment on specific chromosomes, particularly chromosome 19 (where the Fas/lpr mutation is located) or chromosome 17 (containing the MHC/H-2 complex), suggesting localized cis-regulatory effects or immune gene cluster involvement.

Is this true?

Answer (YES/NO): NO